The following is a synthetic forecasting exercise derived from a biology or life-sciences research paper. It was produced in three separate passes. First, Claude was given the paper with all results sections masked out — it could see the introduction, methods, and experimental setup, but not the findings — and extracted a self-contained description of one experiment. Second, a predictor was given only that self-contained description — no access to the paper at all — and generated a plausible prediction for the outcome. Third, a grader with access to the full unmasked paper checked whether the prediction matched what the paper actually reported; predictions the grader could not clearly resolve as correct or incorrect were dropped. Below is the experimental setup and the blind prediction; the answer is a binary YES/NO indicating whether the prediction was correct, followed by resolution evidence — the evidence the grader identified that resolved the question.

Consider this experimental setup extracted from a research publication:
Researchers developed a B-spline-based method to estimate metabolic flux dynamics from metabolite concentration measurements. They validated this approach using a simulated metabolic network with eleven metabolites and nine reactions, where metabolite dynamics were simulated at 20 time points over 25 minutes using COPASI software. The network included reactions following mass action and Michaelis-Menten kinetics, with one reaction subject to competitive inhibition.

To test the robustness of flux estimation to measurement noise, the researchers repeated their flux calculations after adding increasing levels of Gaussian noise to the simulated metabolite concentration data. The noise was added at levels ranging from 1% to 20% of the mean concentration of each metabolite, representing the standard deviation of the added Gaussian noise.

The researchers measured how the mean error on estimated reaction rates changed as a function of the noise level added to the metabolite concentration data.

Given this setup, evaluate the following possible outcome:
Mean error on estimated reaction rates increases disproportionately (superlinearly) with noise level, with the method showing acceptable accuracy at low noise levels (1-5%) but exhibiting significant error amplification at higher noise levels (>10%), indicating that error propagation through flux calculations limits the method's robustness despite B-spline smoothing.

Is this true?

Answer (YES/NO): NO